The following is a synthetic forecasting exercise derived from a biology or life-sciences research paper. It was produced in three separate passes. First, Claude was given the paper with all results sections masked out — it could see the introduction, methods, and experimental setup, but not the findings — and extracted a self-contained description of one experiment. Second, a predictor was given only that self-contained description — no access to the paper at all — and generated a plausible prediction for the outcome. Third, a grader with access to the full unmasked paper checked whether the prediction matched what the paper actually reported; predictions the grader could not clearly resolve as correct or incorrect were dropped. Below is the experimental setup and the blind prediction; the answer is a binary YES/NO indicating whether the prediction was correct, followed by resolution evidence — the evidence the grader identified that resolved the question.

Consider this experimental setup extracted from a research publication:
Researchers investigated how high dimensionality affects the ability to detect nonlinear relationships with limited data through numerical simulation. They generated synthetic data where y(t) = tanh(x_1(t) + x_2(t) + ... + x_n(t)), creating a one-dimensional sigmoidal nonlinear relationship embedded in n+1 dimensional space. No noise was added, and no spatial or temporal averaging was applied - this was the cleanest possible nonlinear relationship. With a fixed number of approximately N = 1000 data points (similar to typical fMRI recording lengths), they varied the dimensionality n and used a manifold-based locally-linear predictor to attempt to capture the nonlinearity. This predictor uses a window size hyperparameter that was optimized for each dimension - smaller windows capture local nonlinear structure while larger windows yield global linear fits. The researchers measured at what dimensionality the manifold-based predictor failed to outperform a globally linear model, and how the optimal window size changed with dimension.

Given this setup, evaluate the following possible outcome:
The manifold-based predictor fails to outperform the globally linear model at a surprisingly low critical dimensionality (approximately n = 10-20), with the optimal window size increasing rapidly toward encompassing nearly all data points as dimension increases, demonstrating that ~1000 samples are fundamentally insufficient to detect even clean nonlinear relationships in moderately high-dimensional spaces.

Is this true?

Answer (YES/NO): NO